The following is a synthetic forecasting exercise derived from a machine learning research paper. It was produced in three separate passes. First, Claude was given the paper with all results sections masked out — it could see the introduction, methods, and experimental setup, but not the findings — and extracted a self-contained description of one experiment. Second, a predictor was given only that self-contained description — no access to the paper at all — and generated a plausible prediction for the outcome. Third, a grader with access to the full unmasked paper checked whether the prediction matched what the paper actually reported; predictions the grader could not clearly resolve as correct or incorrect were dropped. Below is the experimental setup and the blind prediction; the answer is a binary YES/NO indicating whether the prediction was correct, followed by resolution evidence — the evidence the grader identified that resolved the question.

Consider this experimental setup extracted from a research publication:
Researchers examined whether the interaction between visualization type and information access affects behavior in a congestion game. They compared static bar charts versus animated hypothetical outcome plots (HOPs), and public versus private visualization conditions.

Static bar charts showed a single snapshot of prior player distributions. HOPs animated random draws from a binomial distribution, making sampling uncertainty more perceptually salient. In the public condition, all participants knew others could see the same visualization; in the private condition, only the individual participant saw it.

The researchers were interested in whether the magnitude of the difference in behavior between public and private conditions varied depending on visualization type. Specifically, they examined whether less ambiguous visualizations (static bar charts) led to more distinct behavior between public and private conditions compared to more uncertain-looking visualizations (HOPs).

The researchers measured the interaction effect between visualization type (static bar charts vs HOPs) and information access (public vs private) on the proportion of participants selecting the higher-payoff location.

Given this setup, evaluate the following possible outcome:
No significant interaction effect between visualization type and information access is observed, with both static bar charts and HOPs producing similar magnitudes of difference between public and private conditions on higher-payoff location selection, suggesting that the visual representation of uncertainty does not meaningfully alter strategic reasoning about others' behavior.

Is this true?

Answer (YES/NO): YES